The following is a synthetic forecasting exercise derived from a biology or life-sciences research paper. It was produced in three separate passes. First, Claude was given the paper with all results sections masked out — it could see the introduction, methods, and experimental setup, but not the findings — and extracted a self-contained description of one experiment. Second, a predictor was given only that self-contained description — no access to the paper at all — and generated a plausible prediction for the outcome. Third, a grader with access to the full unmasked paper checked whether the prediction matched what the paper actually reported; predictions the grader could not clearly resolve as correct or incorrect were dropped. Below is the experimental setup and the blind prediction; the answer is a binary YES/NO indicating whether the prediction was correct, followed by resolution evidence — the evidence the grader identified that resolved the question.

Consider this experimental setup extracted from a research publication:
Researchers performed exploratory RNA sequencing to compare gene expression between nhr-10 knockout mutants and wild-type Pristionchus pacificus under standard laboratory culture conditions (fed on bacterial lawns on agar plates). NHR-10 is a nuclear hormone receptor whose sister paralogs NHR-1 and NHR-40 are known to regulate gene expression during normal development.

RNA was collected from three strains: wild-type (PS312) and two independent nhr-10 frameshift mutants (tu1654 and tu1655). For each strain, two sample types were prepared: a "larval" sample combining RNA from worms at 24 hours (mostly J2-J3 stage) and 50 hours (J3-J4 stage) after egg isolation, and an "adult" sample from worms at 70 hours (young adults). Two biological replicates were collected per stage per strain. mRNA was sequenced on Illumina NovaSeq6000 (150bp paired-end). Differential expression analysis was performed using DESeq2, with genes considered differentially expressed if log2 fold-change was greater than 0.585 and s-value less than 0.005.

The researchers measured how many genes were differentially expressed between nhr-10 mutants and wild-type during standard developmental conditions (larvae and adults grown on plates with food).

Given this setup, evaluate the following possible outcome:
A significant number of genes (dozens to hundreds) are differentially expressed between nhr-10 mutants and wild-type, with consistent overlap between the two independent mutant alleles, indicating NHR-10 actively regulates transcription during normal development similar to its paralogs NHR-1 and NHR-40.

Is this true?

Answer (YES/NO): NO